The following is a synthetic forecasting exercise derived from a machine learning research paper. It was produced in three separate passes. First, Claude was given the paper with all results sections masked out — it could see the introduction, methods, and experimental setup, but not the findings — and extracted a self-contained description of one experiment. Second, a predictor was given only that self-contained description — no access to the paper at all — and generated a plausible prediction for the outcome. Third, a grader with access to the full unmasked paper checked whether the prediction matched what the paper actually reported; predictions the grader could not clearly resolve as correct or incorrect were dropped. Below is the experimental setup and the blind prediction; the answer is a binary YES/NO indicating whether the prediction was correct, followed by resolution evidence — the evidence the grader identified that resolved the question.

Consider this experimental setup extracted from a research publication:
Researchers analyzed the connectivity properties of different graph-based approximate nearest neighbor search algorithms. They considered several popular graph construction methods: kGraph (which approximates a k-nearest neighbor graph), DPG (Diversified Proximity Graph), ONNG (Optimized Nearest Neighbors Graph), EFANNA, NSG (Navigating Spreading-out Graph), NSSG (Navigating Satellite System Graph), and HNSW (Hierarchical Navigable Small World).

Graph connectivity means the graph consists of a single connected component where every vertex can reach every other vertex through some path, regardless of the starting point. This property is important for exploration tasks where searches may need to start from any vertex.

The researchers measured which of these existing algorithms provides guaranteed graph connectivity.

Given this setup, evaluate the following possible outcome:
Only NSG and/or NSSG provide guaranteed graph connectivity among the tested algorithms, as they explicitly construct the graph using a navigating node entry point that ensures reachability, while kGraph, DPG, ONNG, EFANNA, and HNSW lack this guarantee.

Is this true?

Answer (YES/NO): NO